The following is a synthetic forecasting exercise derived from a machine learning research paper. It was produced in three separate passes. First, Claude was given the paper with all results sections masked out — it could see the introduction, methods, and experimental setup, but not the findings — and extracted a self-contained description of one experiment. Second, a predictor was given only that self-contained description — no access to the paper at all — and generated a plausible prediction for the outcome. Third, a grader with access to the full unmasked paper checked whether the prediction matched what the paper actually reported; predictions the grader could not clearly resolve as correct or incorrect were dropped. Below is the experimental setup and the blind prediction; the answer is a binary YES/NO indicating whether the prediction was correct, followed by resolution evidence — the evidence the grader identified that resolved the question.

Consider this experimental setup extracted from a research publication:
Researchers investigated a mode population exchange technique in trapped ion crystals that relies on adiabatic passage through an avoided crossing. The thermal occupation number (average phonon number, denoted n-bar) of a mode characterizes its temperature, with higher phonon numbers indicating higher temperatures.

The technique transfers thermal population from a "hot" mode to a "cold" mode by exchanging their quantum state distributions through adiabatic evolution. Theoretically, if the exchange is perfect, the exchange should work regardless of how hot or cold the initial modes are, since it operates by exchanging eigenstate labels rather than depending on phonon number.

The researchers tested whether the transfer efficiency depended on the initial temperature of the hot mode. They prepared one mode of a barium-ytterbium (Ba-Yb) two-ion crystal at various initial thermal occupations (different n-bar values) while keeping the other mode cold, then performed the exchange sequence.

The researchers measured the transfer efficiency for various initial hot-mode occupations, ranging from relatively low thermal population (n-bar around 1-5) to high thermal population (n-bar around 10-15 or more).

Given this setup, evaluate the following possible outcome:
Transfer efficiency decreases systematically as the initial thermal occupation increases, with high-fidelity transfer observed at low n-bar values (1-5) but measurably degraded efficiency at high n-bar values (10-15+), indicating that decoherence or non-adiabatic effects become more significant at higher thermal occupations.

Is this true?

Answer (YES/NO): NO